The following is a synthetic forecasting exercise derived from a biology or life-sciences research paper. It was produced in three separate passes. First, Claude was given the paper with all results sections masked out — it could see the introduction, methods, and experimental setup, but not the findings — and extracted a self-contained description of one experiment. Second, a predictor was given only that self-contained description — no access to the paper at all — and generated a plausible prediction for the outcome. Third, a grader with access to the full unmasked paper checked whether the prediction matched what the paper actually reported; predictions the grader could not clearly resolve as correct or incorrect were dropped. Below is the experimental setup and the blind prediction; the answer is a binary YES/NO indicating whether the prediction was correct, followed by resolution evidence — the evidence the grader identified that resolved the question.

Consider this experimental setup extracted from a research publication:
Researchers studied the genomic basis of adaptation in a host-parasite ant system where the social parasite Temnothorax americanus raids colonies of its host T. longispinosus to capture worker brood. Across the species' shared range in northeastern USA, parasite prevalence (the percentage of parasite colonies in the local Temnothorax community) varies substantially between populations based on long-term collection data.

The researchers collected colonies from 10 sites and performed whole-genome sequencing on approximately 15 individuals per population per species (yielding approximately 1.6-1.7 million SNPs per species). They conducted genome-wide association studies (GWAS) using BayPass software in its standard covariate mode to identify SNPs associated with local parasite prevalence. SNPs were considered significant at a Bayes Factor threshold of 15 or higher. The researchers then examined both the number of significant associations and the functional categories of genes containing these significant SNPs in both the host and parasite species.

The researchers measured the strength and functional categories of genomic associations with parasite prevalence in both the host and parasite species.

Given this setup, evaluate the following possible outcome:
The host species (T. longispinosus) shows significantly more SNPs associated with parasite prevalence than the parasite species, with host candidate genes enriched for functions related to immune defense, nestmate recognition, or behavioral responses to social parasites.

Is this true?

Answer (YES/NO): YES